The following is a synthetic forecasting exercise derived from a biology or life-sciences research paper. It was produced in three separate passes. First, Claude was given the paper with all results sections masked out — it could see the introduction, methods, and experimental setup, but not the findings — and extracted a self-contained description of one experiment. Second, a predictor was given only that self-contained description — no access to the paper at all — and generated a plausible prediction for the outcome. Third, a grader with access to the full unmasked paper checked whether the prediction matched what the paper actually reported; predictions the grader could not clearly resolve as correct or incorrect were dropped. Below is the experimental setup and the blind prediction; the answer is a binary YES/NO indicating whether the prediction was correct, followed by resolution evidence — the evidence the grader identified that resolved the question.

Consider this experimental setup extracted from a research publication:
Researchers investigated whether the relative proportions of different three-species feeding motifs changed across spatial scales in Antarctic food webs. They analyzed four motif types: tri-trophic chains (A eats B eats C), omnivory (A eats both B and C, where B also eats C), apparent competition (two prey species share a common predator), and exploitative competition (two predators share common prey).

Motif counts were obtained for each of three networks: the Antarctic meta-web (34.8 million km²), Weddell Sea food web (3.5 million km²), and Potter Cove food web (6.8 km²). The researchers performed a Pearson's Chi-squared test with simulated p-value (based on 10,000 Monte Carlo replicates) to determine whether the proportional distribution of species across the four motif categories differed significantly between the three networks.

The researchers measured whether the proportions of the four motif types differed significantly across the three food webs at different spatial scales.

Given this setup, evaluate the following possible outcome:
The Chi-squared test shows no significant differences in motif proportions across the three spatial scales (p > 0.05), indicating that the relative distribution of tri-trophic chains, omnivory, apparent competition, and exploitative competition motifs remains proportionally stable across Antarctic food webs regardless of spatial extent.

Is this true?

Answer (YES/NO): NO